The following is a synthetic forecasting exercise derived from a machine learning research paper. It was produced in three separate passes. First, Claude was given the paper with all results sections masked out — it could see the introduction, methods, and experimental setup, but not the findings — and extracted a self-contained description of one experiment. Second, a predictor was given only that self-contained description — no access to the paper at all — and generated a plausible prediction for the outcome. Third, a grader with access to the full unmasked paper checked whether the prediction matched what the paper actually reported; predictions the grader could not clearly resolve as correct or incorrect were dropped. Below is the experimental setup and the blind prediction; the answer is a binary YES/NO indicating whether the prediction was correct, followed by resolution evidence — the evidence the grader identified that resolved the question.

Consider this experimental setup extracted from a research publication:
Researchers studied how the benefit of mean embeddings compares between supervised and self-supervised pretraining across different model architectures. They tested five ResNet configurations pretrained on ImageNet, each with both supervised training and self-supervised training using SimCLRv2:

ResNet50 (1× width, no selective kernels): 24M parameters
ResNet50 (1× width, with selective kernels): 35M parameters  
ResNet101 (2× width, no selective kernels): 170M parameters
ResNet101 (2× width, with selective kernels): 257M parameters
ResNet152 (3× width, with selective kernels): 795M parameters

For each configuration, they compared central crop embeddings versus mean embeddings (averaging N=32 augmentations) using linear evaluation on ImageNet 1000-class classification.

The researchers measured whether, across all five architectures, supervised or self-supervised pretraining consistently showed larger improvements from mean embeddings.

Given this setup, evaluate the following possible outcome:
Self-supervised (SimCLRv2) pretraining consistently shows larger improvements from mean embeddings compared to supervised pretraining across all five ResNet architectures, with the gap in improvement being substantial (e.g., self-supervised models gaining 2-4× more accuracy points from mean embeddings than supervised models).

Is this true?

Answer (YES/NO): NO